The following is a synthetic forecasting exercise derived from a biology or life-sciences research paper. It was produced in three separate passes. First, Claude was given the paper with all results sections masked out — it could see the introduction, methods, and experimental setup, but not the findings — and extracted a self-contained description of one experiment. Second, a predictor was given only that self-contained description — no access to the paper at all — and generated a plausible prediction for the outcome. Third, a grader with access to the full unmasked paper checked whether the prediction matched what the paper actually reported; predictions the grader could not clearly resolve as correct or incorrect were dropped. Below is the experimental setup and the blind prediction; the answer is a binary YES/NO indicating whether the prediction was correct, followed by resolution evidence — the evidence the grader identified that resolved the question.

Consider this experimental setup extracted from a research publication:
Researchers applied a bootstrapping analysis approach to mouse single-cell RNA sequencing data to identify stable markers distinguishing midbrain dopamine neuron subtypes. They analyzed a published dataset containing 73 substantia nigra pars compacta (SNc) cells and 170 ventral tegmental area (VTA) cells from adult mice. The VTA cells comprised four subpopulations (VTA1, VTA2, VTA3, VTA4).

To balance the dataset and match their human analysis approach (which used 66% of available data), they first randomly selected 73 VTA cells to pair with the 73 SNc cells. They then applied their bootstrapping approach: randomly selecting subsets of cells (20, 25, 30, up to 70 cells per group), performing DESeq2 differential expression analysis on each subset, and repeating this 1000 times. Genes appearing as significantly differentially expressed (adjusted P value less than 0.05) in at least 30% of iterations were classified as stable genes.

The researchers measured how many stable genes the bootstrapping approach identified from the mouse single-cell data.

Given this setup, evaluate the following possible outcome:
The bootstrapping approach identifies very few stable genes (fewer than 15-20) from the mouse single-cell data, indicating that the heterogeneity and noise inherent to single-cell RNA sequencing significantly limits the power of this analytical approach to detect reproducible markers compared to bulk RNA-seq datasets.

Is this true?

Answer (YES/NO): NO